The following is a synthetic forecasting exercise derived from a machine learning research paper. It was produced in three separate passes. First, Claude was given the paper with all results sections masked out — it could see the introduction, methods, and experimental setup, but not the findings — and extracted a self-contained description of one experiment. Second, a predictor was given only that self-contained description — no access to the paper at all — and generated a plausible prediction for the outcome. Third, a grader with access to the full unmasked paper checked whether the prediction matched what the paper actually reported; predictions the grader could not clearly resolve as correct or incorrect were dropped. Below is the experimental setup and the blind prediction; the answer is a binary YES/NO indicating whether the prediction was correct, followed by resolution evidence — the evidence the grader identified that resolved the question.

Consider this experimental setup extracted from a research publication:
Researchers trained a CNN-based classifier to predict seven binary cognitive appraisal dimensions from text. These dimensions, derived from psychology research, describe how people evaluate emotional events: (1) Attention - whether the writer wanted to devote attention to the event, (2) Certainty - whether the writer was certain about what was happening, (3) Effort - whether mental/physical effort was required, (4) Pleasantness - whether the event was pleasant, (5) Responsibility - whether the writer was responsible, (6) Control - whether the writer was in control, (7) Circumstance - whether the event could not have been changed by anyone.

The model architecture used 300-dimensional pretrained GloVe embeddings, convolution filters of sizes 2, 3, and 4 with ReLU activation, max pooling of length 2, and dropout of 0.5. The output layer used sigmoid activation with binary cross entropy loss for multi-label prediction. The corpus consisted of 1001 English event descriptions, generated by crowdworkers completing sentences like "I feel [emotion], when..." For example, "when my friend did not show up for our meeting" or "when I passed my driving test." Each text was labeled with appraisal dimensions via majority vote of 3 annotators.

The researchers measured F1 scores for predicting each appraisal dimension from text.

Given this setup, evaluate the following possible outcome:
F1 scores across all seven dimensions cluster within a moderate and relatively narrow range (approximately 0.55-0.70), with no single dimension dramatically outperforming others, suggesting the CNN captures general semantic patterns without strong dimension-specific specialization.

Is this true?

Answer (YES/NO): NO